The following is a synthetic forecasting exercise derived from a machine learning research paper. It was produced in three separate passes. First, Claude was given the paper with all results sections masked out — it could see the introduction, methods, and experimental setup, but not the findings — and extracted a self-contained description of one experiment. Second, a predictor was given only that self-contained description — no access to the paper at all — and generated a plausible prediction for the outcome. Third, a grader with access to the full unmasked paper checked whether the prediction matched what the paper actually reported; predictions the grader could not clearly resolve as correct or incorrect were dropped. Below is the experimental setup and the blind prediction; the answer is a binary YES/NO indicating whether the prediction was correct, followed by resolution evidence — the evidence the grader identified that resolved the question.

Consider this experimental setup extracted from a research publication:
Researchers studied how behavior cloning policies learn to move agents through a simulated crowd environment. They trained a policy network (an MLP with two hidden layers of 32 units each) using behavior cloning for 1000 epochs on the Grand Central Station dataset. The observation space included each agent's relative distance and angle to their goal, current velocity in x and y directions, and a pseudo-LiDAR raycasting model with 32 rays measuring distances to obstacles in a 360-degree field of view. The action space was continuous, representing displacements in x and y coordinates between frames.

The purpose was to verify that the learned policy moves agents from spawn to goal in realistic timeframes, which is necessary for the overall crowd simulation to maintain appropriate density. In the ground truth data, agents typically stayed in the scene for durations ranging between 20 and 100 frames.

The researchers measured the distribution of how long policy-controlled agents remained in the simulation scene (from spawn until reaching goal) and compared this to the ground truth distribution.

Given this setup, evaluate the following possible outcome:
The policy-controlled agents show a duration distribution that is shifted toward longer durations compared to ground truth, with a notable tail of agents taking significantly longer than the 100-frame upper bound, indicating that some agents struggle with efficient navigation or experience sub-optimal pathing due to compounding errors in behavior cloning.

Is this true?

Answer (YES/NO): NO